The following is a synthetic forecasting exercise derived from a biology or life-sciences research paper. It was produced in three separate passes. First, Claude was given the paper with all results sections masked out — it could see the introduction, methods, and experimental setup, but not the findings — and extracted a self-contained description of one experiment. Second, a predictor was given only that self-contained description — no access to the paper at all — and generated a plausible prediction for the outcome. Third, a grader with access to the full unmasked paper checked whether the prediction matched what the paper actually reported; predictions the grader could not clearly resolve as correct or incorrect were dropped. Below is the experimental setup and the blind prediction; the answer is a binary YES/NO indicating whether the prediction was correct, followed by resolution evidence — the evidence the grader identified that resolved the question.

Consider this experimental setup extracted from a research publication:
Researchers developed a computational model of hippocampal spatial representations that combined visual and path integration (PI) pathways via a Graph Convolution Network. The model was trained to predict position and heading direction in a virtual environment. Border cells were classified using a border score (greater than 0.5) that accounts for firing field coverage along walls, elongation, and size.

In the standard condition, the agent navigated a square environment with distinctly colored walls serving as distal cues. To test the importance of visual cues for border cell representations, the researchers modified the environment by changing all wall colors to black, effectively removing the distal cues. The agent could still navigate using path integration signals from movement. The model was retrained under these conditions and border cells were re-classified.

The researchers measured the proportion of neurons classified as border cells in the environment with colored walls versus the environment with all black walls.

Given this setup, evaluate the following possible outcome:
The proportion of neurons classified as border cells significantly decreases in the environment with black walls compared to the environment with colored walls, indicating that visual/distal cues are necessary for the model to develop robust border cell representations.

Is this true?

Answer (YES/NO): YES